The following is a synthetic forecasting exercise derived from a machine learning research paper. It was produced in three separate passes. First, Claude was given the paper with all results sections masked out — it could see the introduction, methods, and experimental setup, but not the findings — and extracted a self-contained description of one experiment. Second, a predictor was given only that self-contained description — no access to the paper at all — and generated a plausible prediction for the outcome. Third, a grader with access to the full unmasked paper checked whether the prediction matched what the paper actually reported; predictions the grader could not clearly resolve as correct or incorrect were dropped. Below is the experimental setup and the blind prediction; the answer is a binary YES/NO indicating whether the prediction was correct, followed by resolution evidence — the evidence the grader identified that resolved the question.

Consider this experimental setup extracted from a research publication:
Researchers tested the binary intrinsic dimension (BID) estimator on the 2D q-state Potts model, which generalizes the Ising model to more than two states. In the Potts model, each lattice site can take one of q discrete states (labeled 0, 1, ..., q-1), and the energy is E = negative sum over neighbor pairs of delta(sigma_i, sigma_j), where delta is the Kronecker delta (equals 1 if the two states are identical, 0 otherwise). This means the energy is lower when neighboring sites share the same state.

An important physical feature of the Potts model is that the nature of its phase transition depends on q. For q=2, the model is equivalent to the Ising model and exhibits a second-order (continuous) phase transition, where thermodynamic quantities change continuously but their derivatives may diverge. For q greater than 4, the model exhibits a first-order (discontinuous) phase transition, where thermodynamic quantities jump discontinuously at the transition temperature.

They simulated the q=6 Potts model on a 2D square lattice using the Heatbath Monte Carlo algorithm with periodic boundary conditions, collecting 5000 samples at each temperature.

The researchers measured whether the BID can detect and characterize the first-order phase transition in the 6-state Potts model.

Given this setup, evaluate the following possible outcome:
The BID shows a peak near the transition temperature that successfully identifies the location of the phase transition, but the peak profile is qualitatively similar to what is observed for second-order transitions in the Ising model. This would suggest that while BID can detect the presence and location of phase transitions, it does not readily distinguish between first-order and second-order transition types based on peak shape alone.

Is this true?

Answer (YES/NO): NO